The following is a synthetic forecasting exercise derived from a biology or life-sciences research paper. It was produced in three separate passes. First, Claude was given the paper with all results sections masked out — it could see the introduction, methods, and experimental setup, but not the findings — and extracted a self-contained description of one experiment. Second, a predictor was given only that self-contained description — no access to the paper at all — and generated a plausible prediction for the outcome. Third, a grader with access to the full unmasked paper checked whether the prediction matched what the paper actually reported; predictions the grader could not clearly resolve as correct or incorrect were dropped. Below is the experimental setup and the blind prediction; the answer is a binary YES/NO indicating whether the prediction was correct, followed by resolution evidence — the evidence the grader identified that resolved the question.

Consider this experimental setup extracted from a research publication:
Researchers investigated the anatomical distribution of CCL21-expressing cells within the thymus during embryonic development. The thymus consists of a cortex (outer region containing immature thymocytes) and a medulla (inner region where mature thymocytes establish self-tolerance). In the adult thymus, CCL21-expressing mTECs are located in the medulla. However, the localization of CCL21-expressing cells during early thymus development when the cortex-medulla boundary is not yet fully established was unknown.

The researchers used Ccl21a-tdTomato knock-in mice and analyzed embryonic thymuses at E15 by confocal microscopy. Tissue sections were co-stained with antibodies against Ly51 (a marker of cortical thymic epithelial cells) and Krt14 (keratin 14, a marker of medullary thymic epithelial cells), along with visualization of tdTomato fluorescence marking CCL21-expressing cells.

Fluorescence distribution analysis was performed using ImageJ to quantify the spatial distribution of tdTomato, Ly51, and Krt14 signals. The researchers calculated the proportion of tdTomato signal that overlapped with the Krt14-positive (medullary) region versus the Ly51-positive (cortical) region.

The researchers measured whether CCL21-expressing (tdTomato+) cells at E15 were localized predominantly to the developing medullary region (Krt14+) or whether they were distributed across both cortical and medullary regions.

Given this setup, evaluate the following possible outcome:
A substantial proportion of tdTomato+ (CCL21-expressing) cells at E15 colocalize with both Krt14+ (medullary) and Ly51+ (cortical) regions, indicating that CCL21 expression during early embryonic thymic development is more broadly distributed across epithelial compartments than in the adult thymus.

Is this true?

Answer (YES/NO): NO